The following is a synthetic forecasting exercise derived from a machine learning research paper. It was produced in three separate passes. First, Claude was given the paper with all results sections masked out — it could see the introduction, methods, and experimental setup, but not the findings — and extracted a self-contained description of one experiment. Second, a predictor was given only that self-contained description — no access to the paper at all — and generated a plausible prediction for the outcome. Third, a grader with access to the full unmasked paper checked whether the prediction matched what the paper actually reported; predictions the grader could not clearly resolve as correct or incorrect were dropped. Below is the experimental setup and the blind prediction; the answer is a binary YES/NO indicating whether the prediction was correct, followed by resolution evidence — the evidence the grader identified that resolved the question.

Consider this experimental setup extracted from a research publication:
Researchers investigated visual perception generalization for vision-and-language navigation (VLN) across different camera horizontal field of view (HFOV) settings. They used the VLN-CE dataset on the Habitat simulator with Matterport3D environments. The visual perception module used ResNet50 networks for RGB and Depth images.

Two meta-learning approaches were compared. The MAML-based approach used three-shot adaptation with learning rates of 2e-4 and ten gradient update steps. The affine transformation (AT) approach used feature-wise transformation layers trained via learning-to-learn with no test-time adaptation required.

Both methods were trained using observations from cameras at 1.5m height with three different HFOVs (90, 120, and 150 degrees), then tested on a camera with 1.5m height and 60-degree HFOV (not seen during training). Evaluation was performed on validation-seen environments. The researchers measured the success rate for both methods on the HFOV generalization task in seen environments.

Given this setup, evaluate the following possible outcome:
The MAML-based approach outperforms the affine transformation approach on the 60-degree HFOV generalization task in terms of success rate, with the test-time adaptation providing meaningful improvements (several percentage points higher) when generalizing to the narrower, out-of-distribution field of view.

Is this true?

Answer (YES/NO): NO